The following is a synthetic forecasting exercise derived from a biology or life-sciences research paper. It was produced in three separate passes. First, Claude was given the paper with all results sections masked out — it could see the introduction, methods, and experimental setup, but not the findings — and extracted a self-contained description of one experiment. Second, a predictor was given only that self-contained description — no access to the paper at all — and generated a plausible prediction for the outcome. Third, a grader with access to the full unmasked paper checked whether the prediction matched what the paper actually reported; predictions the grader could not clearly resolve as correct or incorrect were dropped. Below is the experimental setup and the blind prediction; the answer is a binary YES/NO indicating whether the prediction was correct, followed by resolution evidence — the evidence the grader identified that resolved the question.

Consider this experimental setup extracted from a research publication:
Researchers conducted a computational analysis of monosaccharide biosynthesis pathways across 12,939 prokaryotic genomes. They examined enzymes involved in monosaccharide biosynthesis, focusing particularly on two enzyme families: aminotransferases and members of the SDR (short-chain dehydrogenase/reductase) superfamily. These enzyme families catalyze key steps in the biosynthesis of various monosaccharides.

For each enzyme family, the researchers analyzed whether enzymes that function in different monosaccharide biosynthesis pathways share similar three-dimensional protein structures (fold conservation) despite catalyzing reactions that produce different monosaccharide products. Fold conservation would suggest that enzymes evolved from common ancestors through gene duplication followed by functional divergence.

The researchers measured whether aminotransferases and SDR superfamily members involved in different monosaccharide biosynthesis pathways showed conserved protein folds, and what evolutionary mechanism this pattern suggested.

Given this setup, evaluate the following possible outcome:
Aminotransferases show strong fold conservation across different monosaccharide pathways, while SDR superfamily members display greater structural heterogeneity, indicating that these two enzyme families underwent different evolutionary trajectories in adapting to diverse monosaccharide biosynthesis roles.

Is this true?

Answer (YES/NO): NO